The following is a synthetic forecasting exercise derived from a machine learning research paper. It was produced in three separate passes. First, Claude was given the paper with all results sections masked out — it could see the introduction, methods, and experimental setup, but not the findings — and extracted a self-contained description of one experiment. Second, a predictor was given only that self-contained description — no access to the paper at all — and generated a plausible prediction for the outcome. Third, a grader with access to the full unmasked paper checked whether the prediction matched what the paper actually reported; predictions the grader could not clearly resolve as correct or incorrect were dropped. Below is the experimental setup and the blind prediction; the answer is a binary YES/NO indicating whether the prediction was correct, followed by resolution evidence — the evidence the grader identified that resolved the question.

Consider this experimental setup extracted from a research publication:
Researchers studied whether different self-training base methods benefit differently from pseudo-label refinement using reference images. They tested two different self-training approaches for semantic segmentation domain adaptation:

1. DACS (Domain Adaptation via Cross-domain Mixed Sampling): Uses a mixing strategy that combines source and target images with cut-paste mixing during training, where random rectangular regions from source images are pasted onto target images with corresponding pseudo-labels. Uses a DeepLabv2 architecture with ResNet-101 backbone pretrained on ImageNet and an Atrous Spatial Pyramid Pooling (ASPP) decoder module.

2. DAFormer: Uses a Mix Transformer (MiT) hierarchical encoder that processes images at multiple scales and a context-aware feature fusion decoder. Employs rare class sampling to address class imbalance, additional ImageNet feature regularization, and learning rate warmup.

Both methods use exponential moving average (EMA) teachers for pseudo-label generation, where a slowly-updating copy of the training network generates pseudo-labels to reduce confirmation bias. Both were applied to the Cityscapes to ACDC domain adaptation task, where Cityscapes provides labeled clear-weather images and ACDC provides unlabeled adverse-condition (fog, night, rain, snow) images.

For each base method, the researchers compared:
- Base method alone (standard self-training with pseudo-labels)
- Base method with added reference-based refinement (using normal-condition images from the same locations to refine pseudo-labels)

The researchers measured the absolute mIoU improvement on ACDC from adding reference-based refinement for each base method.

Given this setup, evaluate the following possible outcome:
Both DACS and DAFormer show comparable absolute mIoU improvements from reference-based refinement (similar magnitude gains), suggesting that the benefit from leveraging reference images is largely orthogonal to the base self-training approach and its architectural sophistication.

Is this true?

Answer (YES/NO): NO